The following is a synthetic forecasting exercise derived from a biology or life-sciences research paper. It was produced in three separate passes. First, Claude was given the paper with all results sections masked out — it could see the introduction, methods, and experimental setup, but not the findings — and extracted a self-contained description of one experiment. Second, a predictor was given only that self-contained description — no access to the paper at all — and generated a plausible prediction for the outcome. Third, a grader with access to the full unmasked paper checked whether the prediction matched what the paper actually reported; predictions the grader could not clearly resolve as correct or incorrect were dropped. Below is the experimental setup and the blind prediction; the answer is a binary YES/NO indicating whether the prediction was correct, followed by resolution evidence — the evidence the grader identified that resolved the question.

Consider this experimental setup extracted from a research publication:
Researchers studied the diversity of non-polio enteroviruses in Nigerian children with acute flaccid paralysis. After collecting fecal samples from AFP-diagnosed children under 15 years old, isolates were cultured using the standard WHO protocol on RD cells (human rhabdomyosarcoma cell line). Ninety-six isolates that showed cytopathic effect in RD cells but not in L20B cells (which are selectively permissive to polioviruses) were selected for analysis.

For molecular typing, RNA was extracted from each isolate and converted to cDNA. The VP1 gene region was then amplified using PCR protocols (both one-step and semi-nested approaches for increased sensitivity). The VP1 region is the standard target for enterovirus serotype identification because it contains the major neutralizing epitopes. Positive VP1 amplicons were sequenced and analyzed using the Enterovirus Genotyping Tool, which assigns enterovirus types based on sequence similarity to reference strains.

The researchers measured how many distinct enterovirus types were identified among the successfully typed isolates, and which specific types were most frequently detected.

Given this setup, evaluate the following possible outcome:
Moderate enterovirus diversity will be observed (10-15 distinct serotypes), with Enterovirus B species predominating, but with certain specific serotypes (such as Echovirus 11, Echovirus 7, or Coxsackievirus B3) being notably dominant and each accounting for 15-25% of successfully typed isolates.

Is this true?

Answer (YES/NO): NO